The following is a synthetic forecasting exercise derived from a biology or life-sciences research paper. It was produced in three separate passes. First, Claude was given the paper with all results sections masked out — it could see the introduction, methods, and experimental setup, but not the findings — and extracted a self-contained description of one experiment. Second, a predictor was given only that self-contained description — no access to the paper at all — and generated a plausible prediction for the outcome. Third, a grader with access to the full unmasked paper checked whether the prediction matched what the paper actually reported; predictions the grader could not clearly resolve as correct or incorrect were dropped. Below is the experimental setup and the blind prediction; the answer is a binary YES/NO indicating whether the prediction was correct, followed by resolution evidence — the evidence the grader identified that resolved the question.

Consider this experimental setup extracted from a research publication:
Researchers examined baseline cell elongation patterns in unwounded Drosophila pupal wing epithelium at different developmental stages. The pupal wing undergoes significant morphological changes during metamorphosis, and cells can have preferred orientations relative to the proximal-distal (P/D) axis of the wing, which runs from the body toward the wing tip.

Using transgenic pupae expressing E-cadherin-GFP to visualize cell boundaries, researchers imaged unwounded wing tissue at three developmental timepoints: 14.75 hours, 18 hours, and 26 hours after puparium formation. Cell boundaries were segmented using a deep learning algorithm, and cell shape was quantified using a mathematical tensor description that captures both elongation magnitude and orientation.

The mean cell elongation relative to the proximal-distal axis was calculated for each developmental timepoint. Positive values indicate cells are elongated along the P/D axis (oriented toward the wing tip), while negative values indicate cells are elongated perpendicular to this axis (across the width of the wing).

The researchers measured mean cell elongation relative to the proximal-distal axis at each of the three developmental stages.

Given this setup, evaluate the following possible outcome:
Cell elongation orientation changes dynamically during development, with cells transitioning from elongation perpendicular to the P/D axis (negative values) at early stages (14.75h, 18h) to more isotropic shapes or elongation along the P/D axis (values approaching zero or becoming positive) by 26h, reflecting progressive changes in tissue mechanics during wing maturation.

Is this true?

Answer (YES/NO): NO